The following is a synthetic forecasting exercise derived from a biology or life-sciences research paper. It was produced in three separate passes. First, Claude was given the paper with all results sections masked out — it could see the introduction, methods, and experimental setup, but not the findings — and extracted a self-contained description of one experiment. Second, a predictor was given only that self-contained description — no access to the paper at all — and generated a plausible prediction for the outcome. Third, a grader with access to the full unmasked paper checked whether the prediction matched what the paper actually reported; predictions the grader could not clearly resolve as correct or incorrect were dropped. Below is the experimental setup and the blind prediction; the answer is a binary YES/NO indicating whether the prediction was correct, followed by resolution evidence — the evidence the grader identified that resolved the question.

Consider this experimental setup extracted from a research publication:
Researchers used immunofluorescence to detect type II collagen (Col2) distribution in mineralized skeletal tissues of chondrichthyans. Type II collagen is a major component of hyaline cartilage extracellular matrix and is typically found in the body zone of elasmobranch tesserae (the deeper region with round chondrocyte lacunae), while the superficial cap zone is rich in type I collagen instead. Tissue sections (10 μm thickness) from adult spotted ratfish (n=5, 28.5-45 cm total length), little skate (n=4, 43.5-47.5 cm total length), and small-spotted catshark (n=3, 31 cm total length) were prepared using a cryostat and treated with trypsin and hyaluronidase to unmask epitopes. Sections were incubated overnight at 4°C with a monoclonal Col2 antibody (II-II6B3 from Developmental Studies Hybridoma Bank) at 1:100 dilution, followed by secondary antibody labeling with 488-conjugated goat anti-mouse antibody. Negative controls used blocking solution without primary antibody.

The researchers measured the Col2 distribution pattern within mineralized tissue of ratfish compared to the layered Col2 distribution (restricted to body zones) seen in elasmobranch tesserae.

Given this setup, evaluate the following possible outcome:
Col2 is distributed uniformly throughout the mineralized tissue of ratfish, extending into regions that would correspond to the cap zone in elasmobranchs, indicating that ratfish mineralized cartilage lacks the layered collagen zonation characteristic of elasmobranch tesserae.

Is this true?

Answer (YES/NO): NO